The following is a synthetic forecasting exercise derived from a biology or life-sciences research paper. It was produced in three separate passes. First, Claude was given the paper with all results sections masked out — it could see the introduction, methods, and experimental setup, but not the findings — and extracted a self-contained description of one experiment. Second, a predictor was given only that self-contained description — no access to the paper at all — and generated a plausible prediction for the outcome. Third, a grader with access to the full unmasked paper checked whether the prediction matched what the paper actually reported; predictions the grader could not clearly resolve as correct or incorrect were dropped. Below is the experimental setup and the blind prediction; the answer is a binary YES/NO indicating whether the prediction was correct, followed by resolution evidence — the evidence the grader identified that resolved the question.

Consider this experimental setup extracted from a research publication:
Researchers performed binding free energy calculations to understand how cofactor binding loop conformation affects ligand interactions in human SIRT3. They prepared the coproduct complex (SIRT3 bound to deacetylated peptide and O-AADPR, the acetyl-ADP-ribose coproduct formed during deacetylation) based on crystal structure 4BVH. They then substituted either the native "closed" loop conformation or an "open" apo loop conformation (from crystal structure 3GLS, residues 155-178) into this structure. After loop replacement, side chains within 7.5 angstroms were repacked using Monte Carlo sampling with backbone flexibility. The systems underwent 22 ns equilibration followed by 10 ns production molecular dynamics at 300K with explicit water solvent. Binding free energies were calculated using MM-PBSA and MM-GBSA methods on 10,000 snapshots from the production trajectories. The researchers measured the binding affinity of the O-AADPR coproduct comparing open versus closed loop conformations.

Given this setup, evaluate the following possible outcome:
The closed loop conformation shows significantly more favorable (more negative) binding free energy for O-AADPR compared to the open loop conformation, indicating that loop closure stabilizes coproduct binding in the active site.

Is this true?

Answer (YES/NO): YES